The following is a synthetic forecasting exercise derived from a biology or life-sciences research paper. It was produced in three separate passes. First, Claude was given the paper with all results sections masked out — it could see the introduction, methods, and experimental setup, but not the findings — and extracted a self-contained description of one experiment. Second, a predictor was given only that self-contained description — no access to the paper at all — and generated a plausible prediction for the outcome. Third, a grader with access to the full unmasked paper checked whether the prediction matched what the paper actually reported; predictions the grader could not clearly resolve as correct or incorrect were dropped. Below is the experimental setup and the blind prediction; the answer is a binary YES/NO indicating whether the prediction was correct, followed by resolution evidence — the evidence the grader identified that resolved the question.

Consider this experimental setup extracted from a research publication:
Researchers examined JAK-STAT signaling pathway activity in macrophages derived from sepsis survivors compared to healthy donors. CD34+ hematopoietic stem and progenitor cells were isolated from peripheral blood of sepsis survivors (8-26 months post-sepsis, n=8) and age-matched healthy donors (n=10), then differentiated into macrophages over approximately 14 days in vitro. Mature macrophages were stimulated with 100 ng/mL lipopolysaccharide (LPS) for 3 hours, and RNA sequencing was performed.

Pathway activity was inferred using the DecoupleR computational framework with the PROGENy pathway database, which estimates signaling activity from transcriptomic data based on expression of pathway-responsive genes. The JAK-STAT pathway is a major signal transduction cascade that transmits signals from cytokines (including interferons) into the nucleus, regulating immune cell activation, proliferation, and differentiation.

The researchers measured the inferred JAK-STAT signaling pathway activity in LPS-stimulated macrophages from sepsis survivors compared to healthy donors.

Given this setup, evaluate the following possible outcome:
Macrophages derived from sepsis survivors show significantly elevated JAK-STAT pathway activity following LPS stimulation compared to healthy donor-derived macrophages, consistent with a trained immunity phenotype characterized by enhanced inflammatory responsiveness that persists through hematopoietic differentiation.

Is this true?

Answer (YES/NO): YES